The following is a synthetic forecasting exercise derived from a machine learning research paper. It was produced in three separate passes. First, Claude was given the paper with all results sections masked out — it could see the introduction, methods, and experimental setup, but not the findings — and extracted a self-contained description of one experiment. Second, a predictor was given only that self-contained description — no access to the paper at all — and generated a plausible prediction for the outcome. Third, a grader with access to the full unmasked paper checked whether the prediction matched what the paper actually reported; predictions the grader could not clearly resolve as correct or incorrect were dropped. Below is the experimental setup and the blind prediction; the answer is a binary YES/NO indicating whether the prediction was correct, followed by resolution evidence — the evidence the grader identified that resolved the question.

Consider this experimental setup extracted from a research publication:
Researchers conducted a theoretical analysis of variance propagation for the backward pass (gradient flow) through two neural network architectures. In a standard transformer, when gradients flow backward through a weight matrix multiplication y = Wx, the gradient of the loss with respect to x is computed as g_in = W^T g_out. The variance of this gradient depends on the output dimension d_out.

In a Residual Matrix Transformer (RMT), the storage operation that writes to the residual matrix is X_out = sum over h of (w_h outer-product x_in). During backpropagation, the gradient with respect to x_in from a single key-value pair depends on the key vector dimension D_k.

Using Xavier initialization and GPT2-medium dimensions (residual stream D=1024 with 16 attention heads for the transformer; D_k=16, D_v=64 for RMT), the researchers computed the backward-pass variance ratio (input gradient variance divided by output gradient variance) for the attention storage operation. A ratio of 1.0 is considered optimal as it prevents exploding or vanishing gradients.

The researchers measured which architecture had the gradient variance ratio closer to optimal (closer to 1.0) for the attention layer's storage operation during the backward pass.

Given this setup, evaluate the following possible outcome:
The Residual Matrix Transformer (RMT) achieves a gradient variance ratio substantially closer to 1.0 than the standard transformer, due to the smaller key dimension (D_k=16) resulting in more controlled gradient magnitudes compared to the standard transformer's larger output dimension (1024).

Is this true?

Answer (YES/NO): NO